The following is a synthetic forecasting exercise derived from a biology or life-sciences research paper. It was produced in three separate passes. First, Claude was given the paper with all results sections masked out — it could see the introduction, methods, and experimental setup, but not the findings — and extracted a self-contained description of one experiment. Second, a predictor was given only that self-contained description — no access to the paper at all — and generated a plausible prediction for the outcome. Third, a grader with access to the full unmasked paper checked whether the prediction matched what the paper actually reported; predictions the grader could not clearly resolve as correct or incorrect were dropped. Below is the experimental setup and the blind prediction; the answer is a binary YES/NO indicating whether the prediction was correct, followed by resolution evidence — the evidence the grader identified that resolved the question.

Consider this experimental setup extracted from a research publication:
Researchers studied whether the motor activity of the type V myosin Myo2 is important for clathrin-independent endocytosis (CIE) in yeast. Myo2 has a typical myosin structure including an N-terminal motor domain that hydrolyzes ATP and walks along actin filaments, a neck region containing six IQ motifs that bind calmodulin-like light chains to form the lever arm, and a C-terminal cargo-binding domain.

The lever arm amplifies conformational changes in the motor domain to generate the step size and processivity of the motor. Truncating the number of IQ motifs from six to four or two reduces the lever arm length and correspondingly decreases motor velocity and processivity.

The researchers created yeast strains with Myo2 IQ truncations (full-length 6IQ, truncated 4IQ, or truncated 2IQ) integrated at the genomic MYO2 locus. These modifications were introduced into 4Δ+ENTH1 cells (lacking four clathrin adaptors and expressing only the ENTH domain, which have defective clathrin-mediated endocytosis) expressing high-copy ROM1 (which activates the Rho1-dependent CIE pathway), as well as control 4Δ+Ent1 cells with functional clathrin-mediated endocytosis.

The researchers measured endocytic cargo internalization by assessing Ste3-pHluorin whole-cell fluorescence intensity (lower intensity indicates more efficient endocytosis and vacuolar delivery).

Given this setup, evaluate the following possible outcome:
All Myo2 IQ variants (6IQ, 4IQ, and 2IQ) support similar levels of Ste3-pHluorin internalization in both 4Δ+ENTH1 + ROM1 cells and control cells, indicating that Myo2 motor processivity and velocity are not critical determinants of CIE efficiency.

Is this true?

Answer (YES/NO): NO